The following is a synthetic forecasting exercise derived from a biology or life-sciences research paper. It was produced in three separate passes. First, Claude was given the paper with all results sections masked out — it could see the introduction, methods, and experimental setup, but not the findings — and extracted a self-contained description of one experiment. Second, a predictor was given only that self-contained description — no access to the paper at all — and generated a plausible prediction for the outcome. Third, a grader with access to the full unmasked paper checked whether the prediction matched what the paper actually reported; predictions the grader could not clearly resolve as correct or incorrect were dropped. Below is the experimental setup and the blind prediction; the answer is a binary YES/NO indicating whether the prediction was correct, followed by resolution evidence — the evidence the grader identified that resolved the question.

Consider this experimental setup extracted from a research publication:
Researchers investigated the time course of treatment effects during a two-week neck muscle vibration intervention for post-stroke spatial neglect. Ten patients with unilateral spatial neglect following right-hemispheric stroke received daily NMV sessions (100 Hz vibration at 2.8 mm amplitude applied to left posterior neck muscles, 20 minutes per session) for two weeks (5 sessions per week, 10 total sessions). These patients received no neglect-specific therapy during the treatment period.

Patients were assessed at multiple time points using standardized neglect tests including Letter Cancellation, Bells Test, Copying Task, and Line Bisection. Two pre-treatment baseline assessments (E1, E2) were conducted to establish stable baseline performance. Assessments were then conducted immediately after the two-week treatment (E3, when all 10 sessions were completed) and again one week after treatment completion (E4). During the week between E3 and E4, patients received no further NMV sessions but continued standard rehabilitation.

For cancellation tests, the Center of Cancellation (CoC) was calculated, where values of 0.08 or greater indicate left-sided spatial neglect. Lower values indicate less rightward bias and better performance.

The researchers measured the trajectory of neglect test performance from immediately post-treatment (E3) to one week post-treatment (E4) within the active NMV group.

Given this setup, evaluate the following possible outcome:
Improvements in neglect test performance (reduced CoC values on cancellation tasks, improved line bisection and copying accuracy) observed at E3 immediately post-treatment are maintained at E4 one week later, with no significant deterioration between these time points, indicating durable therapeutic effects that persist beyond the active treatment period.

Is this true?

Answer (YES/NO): YES